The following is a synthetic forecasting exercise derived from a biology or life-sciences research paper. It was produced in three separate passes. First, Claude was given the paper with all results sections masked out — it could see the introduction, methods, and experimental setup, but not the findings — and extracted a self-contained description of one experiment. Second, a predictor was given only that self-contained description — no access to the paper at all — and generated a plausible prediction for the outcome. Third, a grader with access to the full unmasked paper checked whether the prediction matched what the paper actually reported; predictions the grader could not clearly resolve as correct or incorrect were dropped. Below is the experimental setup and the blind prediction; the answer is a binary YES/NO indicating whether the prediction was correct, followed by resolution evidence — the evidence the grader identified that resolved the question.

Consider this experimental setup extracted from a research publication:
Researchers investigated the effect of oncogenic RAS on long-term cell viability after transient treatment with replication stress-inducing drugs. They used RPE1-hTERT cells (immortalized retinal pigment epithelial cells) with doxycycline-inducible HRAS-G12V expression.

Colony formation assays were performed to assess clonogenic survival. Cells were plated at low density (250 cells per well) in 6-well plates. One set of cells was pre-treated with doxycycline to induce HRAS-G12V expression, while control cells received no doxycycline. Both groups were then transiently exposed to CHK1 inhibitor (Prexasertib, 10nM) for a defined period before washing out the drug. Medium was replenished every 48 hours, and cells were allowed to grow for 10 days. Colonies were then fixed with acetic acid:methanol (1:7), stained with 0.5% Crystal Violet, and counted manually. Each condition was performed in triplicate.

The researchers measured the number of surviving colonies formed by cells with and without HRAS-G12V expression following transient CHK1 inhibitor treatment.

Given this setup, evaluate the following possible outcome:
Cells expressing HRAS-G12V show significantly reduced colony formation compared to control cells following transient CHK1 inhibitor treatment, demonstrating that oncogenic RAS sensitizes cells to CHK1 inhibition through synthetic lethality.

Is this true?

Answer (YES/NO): NO